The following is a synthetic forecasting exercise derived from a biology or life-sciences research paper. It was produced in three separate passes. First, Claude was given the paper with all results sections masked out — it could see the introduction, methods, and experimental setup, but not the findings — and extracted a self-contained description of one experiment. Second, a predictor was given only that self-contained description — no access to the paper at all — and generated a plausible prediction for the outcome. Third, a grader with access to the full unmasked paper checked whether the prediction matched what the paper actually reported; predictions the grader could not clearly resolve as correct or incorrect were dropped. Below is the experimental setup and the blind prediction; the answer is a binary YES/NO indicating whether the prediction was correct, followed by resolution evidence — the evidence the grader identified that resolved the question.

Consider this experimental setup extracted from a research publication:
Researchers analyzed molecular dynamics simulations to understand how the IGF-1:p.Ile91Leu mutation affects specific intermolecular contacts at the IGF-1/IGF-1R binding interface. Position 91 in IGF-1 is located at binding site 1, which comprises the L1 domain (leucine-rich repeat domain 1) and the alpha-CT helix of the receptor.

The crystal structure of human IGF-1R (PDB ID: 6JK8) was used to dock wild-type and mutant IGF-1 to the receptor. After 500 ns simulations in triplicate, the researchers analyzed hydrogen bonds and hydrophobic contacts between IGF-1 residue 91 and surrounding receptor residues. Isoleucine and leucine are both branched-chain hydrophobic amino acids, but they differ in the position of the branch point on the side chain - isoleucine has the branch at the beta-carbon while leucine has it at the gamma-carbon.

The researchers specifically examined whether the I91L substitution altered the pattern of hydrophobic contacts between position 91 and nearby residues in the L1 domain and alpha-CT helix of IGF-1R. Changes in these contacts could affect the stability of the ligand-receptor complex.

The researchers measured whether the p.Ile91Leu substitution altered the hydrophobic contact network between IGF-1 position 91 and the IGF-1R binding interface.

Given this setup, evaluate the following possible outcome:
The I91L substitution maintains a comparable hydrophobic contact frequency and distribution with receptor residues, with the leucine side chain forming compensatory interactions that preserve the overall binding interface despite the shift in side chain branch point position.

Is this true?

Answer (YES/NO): NO